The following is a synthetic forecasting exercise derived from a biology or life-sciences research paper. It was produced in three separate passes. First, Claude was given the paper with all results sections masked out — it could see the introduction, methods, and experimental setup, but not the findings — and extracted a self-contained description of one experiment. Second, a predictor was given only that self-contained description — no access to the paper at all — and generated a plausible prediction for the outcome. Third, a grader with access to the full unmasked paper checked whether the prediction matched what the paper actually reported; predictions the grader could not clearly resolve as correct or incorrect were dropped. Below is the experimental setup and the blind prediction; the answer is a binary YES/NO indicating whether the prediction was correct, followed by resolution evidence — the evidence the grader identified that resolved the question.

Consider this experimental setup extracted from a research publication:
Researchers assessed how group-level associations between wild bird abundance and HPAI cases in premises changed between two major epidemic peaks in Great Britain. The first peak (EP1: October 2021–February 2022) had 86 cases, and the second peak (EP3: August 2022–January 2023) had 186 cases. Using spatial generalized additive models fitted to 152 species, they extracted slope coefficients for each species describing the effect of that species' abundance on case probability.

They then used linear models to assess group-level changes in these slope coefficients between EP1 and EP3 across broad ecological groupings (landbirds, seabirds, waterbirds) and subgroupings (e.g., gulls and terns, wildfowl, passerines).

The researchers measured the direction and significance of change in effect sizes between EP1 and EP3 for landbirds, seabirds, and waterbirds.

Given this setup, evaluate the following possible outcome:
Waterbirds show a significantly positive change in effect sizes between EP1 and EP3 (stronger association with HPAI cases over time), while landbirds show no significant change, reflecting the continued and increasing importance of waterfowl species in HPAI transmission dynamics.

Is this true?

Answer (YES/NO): NO